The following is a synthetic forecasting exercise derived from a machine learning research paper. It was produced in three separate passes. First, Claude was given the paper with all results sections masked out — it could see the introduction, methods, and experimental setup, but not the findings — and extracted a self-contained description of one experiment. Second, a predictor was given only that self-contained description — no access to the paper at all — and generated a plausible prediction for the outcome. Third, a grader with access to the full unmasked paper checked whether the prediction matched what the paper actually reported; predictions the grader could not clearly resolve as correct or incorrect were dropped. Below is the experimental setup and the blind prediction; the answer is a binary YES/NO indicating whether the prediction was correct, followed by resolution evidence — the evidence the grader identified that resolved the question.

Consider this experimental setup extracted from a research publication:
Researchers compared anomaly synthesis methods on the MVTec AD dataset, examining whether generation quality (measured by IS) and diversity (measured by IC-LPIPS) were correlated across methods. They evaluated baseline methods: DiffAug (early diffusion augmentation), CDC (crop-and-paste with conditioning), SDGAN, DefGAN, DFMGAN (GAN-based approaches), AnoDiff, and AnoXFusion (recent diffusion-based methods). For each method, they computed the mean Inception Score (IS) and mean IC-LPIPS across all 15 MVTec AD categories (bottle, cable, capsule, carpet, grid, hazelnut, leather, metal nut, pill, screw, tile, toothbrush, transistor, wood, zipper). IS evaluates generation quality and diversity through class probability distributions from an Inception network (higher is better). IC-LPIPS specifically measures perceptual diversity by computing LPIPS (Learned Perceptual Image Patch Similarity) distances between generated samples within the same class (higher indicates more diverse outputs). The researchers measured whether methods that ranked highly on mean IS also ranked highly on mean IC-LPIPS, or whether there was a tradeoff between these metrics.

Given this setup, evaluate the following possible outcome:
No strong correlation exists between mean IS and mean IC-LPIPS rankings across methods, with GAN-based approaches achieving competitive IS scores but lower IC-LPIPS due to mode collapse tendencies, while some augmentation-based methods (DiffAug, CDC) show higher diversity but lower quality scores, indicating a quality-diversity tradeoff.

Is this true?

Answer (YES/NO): NO